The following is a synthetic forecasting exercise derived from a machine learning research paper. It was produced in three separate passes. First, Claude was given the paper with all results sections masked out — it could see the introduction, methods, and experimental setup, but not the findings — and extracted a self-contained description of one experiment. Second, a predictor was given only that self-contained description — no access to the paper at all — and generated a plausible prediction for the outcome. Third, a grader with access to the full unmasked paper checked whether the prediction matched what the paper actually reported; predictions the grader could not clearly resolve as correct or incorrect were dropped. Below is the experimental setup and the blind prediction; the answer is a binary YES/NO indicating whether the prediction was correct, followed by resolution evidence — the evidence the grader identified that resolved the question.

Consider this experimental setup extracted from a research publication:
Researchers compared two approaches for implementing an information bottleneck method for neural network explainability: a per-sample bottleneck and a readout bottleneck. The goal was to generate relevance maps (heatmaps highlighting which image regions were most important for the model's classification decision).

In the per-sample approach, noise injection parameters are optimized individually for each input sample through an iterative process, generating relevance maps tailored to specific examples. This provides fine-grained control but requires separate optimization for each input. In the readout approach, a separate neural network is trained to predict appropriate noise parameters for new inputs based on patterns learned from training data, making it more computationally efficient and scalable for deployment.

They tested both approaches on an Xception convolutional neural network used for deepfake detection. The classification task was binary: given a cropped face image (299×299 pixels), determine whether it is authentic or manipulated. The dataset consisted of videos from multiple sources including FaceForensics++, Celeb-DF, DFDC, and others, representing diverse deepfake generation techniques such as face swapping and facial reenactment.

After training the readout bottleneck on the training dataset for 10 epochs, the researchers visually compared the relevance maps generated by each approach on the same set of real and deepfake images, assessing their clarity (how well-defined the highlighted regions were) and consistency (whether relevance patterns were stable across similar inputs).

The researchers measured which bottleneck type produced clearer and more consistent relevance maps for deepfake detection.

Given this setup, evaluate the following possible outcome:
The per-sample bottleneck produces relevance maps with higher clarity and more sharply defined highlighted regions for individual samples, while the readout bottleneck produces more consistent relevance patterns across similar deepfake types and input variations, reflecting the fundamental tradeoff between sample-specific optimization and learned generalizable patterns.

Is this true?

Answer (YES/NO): NO